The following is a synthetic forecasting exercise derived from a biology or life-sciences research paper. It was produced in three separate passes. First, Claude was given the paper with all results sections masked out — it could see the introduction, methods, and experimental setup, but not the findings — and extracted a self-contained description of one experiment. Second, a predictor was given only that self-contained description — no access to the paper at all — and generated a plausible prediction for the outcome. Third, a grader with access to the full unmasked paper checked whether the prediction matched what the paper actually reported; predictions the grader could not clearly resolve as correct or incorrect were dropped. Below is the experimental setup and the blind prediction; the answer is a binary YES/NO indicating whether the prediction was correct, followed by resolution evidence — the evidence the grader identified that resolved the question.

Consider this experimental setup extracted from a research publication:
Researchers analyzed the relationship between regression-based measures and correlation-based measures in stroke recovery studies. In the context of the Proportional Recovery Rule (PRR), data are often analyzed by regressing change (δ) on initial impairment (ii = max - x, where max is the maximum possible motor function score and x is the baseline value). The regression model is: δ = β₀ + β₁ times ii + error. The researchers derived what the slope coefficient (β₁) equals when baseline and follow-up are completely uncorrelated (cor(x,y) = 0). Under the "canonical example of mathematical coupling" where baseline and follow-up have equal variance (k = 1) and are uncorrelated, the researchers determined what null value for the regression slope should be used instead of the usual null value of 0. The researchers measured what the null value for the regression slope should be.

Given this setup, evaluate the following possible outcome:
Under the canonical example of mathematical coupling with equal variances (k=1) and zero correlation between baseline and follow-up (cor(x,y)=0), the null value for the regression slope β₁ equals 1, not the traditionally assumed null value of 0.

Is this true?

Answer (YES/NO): YES